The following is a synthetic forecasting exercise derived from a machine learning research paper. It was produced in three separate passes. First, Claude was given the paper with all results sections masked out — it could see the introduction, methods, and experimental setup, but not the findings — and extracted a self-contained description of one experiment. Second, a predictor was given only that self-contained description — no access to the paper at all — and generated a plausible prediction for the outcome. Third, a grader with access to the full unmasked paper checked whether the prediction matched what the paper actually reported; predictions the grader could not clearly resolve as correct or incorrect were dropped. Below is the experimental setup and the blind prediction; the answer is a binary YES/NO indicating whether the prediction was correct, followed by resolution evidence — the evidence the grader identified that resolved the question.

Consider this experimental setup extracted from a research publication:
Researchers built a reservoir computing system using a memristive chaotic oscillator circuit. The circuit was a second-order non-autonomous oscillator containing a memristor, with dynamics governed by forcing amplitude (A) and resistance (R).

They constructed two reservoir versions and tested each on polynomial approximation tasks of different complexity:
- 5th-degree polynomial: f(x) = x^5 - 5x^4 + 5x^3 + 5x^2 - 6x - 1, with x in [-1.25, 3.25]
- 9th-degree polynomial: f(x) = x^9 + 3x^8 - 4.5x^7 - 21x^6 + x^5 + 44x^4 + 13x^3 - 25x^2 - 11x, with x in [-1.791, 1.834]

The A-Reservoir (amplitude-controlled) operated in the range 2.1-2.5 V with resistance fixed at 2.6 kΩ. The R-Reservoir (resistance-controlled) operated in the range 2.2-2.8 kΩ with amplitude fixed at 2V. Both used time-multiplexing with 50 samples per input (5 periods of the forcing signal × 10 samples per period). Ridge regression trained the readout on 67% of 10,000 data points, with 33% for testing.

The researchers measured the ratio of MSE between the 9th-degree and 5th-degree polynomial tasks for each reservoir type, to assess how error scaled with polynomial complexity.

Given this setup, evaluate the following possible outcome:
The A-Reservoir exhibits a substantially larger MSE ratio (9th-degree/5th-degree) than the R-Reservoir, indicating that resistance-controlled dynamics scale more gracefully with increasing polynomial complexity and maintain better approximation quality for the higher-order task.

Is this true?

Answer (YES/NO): NO